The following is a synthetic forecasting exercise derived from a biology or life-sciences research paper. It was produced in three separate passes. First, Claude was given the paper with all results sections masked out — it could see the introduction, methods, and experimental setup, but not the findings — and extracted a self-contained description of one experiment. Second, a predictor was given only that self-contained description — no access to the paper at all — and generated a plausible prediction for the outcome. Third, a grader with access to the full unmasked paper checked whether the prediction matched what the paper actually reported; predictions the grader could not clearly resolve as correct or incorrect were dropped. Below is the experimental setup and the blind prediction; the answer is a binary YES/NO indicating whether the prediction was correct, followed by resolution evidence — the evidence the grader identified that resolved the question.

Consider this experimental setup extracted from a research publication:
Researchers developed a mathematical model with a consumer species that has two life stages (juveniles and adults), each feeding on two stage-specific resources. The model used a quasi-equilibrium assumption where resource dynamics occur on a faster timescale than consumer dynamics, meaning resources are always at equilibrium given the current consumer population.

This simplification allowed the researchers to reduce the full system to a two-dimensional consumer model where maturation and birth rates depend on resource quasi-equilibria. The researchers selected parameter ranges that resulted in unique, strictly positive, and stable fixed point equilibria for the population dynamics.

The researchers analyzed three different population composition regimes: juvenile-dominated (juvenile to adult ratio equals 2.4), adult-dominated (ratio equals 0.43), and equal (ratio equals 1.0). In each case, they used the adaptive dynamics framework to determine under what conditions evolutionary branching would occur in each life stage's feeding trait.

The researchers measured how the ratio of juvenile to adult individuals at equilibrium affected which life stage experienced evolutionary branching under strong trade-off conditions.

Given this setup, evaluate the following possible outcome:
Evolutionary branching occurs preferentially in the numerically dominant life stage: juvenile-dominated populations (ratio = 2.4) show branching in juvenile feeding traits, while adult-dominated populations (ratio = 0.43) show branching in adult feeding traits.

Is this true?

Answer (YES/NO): YES